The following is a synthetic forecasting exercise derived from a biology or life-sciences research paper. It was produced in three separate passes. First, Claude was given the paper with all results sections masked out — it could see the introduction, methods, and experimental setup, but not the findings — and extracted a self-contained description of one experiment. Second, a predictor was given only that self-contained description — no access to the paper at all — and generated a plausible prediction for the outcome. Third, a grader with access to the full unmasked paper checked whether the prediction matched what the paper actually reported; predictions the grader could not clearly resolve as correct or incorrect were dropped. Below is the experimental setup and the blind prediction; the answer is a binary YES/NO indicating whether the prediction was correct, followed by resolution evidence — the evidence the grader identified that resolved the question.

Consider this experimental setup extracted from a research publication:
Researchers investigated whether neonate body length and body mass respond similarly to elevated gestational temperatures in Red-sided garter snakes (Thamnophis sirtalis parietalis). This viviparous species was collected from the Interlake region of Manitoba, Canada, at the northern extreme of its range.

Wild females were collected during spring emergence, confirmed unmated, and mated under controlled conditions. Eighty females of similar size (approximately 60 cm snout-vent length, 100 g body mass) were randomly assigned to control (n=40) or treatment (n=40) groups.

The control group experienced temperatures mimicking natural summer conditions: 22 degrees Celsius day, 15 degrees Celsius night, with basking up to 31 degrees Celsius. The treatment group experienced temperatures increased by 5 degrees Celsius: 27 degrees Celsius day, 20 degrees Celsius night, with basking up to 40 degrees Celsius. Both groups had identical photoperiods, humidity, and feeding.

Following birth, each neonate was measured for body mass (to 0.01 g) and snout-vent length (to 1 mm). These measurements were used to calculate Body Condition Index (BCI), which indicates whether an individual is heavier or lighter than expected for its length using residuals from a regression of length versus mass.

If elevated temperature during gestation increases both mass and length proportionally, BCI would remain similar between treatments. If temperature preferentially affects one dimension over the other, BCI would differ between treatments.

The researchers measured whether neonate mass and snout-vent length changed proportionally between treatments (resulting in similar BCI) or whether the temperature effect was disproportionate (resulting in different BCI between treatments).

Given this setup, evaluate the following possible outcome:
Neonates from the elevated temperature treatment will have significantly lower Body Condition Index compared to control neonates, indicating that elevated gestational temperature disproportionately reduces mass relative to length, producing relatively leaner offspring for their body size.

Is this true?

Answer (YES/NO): NO